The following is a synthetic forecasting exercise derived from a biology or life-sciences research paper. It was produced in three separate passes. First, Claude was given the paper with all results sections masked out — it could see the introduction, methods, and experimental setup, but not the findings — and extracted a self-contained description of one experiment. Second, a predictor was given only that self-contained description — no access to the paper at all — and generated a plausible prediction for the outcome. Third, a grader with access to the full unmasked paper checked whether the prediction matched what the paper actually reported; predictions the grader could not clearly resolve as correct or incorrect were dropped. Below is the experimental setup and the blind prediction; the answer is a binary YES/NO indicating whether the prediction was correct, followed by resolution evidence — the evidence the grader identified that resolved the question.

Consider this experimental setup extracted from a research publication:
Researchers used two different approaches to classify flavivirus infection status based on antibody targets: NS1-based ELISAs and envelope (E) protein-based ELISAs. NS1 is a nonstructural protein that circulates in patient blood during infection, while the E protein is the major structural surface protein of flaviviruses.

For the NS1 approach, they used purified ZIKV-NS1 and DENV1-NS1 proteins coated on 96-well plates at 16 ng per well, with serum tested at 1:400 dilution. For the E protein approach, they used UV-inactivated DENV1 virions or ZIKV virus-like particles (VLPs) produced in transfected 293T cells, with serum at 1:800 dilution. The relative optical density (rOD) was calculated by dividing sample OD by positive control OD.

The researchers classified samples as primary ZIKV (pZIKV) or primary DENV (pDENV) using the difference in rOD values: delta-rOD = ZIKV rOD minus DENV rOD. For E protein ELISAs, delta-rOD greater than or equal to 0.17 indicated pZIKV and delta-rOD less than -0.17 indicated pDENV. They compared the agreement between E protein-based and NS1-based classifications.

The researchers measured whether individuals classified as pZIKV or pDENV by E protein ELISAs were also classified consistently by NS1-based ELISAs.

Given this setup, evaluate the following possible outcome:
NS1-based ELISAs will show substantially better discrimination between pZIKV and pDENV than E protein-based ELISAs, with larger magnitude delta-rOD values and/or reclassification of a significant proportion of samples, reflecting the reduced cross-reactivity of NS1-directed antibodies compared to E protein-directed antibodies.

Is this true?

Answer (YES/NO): NO